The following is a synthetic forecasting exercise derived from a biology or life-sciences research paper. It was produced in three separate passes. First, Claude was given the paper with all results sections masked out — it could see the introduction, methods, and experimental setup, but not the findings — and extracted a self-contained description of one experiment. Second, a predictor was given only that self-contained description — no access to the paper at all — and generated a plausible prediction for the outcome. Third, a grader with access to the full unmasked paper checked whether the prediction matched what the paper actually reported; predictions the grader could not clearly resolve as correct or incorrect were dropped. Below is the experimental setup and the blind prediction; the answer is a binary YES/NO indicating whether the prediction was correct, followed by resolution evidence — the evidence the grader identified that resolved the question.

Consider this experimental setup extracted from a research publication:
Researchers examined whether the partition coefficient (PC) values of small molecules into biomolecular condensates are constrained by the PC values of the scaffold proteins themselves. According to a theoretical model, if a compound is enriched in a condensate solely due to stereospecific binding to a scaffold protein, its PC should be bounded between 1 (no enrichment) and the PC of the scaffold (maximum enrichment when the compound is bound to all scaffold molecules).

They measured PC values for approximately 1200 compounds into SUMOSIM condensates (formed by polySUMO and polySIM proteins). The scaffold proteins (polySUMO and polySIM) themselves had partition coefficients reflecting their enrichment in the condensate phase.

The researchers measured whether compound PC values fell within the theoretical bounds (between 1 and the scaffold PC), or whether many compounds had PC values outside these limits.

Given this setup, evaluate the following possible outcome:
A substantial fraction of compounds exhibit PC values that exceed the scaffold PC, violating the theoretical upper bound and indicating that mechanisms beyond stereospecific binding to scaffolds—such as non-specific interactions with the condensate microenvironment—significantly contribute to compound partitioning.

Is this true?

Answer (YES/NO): YES